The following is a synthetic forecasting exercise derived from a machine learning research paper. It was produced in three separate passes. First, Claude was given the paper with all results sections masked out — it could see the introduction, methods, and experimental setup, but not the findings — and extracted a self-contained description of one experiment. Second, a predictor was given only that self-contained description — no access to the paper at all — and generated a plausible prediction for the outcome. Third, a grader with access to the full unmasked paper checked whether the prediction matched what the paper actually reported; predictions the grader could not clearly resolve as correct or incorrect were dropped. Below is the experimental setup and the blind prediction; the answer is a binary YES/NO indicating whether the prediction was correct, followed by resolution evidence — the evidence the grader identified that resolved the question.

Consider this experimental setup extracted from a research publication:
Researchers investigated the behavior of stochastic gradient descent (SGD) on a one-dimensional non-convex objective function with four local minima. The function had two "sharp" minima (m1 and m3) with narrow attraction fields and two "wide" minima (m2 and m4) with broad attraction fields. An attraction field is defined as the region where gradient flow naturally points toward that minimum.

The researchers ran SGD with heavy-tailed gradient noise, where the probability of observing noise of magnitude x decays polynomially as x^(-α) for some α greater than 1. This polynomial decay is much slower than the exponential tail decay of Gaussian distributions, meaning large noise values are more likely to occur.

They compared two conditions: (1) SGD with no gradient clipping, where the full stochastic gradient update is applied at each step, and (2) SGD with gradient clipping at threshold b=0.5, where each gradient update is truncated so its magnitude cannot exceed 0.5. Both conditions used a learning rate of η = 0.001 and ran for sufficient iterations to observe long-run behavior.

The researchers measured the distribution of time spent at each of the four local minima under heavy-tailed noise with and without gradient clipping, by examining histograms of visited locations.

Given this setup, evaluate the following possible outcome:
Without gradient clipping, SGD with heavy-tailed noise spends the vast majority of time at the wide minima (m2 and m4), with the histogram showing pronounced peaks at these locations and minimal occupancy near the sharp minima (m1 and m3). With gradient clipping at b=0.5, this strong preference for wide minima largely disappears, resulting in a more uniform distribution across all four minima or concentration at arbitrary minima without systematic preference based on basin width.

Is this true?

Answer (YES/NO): NO